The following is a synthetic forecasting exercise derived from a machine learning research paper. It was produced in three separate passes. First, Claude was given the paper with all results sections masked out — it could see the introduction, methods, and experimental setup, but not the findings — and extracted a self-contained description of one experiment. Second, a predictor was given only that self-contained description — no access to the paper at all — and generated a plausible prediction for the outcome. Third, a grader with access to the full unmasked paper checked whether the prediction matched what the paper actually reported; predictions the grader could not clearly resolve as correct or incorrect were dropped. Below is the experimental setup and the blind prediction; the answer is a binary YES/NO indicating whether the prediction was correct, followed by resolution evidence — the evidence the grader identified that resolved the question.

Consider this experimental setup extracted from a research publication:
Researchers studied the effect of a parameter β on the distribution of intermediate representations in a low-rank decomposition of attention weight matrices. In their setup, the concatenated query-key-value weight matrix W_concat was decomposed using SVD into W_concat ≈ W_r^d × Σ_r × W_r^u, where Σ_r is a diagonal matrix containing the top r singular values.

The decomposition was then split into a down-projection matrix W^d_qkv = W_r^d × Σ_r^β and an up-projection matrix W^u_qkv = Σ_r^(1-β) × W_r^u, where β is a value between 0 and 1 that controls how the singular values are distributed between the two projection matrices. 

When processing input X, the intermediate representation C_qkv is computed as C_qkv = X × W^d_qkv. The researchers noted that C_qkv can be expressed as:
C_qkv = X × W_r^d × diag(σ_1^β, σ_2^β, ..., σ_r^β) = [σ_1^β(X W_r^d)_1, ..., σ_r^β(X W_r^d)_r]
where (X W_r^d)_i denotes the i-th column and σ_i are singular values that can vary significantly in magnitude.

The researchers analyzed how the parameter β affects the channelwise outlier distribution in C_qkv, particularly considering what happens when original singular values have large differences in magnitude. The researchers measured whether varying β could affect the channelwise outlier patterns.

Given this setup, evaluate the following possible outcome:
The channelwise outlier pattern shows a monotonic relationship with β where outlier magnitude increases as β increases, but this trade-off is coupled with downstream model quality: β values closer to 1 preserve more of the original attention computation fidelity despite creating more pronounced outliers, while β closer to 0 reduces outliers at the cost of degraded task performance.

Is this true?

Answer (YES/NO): NO